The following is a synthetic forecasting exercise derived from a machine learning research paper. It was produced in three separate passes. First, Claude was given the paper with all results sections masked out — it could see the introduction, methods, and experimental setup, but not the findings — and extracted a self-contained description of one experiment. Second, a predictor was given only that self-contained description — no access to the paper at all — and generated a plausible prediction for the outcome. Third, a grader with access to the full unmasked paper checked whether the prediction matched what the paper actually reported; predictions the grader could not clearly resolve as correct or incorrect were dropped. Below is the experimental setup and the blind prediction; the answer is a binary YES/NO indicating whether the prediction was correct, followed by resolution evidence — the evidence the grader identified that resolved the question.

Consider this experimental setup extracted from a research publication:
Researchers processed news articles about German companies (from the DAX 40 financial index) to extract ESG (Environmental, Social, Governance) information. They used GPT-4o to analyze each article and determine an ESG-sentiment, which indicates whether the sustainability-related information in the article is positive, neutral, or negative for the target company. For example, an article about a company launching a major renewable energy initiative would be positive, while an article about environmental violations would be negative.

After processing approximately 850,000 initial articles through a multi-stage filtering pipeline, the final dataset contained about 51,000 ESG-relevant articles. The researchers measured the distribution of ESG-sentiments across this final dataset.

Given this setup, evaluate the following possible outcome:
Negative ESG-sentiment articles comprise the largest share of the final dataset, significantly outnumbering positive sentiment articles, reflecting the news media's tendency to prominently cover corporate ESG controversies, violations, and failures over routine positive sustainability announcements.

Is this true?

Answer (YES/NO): NO